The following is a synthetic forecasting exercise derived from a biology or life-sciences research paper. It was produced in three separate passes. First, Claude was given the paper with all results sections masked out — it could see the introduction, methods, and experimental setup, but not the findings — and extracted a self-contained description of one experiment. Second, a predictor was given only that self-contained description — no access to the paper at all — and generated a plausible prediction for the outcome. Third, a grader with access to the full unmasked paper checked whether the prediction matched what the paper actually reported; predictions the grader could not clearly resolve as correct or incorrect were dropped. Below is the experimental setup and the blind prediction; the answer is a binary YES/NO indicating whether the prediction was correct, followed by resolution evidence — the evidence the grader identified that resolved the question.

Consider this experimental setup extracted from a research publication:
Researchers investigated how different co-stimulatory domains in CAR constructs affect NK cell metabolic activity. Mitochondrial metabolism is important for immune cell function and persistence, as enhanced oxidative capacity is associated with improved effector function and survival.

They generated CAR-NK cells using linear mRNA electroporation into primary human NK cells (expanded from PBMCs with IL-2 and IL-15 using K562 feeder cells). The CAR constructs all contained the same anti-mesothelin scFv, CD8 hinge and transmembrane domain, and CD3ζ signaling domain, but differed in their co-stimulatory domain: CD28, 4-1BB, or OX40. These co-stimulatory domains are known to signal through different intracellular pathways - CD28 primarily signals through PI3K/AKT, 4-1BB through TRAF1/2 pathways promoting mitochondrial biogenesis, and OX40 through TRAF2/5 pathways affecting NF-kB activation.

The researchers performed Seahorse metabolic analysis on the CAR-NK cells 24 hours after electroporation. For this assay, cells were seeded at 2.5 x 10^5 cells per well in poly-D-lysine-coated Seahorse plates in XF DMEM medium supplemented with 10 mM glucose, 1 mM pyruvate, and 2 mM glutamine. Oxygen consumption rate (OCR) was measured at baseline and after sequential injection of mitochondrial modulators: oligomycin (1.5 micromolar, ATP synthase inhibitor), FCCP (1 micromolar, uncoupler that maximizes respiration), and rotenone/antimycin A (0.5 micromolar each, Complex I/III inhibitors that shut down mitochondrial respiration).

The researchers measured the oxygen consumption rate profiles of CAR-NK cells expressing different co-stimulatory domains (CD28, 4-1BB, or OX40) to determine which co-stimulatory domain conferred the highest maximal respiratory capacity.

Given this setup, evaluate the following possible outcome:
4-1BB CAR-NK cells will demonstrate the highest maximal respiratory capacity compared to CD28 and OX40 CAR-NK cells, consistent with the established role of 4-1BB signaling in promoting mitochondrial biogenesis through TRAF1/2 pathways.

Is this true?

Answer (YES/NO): NO